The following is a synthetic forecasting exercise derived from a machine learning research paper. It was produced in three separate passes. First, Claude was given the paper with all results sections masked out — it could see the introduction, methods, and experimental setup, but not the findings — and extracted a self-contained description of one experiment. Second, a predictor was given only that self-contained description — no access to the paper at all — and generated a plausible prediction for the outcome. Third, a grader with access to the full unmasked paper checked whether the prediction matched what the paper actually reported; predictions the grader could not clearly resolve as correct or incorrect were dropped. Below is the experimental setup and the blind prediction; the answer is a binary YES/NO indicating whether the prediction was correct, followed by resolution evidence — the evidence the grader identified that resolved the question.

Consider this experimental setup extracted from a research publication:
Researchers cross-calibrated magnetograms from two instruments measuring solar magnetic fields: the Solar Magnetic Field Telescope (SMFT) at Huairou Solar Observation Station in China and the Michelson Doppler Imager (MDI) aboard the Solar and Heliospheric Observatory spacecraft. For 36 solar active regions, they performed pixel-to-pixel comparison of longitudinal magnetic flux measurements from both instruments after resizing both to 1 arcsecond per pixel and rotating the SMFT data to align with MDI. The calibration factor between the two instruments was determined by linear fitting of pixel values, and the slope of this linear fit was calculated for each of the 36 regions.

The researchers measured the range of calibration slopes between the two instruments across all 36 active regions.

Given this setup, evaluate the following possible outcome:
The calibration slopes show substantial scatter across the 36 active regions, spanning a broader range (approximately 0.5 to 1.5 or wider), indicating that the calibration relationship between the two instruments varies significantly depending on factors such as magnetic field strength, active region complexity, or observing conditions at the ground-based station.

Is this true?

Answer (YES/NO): YES